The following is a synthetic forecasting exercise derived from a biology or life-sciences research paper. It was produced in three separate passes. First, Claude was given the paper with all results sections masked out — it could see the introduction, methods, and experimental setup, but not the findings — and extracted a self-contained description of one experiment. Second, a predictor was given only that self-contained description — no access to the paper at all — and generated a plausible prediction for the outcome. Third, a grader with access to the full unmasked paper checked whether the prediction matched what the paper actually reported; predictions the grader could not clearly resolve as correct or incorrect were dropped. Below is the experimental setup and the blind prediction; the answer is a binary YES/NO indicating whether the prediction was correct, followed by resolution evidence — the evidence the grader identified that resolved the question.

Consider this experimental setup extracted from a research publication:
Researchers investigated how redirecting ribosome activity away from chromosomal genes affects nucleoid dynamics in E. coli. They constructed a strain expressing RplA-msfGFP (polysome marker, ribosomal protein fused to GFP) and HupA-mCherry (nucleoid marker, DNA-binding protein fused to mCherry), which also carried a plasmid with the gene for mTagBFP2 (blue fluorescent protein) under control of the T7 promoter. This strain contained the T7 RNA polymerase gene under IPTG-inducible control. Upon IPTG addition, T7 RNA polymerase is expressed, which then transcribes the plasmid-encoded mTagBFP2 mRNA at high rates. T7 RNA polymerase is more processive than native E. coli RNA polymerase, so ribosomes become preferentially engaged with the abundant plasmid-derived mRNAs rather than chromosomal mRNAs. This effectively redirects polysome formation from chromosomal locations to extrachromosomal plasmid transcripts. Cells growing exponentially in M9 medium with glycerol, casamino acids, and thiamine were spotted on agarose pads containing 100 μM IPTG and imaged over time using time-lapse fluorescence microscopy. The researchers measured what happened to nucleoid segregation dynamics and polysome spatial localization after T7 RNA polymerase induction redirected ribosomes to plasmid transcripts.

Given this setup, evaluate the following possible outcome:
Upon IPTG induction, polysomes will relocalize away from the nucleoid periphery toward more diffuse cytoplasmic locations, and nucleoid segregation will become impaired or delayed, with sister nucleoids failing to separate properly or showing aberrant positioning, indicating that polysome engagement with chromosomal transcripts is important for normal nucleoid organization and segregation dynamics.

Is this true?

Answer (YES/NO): NO